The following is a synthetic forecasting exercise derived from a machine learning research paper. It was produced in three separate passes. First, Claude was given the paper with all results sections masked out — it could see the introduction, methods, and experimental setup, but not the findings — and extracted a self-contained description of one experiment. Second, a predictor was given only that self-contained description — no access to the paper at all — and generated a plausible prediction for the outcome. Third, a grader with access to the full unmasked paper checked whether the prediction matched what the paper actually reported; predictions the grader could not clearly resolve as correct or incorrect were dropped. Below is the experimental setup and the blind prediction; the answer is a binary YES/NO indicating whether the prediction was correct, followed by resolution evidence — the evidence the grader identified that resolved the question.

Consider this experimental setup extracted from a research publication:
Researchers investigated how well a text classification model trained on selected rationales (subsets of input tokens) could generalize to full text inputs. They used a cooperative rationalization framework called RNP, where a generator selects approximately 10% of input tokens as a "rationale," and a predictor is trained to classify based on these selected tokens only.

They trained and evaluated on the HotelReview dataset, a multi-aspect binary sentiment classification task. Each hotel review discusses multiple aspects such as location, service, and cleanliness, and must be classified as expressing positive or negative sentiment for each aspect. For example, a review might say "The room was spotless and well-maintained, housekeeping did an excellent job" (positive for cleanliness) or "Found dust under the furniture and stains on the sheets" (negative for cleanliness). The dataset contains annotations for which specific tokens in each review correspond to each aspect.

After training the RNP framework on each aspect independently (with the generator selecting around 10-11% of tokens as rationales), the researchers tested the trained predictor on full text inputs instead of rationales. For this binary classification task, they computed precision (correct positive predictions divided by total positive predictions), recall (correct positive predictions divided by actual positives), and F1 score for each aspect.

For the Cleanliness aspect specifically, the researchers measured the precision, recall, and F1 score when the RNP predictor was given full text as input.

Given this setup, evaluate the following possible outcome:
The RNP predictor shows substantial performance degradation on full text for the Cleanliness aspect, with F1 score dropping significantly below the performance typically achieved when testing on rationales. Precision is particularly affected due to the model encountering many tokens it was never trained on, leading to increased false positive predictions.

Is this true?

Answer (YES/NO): NO